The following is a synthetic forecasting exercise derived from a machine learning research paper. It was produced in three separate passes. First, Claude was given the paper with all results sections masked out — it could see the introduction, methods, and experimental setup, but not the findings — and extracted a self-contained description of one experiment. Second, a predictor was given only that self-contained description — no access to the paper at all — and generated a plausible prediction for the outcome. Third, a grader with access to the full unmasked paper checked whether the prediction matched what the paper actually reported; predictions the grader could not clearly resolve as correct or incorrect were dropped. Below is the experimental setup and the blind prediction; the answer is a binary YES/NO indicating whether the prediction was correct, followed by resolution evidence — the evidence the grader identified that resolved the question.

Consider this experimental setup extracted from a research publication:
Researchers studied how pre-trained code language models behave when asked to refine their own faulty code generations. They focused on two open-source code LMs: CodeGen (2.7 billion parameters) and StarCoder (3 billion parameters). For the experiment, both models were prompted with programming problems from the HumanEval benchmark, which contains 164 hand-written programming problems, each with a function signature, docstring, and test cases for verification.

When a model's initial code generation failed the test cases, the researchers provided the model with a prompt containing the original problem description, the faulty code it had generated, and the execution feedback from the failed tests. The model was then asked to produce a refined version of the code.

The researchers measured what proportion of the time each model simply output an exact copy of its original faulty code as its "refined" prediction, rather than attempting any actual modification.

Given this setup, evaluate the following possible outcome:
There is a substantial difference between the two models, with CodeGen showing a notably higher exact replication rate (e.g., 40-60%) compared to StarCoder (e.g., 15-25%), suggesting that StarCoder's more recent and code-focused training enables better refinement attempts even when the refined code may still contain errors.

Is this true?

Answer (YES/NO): NO